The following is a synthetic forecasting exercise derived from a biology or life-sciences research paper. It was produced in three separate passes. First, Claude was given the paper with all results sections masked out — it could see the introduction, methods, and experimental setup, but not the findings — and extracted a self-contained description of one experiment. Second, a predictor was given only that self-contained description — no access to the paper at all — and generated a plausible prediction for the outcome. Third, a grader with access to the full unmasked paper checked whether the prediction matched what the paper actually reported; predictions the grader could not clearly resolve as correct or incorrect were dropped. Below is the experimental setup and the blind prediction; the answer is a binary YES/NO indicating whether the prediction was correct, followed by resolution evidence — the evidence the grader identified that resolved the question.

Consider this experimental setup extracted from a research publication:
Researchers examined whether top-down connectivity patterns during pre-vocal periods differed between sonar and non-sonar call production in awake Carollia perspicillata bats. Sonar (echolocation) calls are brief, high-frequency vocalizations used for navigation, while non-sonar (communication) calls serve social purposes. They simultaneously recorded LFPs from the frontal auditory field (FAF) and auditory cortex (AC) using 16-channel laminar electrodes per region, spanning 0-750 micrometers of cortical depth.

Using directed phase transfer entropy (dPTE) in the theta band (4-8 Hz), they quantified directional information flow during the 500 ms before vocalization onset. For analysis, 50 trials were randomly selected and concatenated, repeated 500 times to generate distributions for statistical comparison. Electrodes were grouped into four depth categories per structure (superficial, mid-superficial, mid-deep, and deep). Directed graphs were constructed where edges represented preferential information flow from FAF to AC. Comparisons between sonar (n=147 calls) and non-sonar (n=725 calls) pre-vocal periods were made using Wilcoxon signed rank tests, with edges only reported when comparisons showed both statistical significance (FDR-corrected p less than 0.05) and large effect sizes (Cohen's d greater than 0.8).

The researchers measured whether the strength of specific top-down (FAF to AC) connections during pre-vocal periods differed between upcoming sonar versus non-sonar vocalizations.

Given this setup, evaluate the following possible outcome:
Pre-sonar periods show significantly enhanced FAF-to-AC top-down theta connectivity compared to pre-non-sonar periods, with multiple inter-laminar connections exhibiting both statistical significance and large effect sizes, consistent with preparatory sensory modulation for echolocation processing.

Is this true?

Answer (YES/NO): NO